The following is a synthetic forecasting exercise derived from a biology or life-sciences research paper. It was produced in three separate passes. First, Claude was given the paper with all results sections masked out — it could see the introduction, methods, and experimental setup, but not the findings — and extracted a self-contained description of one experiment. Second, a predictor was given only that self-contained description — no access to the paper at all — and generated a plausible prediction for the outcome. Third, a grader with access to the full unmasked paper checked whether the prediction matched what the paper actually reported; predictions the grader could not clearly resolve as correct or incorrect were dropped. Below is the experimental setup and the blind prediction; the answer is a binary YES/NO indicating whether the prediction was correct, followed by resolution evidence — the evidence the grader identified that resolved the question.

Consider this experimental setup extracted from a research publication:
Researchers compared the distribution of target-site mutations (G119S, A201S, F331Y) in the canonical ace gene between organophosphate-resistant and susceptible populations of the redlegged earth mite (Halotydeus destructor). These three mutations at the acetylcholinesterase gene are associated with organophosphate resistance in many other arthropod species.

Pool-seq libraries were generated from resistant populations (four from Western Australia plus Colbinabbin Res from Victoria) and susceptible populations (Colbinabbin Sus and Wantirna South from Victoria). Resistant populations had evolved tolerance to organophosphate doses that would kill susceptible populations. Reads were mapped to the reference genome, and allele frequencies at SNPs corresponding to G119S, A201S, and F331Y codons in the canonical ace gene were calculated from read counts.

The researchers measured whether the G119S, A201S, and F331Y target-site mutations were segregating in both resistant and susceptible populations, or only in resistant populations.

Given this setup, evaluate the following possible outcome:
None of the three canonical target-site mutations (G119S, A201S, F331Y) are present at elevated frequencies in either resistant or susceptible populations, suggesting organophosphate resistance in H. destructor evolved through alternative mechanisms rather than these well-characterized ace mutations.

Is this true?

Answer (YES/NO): NO